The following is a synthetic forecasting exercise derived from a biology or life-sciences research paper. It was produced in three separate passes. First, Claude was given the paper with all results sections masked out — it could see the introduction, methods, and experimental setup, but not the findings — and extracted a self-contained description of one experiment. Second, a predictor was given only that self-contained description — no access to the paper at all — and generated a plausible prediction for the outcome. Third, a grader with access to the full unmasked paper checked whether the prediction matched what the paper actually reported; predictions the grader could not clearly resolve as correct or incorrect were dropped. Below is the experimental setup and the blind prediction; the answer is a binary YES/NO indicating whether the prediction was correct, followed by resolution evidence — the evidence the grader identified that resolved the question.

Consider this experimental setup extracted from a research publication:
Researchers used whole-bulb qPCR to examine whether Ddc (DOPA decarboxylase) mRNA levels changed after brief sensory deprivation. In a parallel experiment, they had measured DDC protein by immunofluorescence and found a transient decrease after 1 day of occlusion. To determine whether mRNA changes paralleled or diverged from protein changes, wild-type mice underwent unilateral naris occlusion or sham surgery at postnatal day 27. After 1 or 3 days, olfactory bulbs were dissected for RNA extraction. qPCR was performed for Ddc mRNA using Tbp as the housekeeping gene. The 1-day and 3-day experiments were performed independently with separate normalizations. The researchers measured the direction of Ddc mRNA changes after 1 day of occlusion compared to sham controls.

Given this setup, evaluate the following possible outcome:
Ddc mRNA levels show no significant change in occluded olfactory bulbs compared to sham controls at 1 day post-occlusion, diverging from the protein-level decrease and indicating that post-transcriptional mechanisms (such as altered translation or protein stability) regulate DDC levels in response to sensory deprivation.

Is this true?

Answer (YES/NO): YES